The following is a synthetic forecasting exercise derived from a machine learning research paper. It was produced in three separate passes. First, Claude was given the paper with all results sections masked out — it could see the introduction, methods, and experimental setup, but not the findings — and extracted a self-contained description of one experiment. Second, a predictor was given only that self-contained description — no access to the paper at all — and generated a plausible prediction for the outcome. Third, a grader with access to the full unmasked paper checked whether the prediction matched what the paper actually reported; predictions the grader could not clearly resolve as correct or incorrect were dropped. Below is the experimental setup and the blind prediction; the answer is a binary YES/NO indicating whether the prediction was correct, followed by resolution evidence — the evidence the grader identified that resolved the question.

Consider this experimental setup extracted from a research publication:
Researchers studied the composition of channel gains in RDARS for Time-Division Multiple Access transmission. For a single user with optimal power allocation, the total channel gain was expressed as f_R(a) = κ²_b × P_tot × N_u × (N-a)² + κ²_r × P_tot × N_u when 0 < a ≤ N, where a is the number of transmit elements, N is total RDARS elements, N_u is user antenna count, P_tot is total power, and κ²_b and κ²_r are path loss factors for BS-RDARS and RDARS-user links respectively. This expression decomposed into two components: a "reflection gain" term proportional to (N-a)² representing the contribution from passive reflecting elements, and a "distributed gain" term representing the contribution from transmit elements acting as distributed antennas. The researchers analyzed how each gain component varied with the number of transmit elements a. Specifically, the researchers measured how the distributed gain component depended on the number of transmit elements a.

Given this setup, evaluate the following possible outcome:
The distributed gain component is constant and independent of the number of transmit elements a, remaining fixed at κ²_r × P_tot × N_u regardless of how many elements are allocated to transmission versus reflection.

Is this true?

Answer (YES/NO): YES